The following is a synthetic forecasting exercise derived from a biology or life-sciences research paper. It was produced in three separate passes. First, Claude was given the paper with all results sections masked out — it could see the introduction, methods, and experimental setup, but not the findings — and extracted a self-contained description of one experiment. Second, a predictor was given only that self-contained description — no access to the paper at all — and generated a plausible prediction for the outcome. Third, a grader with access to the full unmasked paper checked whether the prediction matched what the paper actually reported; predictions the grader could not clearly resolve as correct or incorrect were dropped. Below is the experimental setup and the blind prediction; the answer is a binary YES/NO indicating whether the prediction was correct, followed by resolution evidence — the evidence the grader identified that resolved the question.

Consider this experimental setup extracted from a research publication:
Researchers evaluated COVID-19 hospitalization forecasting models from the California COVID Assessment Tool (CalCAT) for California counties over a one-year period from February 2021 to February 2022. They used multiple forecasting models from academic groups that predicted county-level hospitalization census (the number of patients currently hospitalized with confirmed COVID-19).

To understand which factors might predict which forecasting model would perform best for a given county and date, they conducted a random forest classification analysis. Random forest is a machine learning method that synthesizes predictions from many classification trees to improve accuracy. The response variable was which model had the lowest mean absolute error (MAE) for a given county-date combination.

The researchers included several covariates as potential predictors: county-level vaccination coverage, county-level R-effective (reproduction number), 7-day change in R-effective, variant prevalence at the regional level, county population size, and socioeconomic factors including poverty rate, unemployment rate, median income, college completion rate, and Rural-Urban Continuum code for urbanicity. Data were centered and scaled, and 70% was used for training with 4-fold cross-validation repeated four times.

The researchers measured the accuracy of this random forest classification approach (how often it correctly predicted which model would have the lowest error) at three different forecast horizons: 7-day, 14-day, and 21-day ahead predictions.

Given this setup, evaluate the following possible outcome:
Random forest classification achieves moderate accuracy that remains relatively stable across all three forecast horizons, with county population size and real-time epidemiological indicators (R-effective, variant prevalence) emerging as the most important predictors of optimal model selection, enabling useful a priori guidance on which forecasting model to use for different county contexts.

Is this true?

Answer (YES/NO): NO